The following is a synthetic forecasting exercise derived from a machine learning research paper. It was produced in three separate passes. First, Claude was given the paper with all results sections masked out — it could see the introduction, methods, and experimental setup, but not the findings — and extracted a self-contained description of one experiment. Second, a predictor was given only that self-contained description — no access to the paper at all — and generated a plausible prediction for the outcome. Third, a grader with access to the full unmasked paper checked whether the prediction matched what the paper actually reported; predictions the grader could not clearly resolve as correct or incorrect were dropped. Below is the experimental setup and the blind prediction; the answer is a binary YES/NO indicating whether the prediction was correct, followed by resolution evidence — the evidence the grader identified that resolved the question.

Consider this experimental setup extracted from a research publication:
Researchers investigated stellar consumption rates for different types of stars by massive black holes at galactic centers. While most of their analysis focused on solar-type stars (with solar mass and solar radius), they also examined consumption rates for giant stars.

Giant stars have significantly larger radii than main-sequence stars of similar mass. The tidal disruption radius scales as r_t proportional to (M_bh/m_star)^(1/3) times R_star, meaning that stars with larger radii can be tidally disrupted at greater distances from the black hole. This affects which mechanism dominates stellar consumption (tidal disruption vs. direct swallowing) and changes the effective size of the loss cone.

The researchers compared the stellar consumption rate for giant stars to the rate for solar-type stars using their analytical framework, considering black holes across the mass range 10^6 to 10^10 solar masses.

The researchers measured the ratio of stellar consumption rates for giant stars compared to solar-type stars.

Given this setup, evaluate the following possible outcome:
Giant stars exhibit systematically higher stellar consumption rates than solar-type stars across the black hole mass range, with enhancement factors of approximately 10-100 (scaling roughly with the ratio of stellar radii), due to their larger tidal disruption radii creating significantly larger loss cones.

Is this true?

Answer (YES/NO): NO